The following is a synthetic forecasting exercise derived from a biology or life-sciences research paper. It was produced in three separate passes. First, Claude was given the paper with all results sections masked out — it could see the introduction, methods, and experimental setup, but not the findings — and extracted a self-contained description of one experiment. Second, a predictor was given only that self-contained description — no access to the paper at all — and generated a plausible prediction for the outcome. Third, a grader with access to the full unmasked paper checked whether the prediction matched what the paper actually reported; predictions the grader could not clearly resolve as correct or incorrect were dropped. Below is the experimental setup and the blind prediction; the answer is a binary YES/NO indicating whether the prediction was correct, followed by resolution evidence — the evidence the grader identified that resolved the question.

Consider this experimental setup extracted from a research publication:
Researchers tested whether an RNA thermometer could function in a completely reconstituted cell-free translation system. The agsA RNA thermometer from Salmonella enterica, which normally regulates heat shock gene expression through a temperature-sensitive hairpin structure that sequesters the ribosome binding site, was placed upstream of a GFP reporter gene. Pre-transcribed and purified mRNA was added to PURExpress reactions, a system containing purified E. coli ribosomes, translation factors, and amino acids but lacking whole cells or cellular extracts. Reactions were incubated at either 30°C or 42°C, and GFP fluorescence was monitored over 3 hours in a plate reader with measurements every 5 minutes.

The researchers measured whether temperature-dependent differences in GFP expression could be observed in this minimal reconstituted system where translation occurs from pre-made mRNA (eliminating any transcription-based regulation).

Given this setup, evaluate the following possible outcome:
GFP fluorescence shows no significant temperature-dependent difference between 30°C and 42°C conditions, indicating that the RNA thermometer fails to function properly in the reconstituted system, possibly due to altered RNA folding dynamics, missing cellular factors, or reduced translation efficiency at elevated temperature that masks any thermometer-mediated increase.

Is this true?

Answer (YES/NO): NO